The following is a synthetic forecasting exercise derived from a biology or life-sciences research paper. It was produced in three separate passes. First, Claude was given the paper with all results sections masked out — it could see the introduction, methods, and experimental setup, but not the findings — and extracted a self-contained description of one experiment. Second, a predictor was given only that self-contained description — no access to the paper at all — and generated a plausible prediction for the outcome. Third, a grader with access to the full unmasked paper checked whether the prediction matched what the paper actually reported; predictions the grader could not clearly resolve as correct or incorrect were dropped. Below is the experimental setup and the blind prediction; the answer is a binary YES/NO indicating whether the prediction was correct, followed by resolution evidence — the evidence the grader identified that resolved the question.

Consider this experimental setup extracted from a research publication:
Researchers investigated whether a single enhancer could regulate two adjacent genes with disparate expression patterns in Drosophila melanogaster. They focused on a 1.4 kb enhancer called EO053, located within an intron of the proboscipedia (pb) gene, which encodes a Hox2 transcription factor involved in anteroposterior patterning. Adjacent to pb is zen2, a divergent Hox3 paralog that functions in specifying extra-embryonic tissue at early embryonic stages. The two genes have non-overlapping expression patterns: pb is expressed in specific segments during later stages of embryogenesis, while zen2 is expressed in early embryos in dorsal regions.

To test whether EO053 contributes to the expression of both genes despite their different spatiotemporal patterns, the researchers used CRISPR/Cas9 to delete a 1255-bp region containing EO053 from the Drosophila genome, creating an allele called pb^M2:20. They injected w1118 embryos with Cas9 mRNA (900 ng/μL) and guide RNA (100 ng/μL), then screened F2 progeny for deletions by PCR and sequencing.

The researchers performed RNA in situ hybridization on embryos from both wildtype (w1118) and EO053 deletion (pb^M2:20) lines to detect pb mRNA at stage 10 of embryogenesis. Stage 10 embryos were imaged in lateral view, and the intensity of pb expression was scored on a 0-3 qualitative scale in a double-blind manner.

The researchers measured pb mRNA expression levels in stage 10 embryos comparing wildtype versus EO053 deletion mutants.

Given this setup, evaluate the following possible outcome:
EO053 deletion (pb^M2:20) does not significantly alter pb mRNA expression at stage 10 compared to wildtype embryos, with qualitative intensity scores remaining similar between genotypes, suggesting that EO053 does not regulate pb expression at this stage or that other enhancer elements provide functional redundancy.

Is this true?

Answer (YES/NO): NO